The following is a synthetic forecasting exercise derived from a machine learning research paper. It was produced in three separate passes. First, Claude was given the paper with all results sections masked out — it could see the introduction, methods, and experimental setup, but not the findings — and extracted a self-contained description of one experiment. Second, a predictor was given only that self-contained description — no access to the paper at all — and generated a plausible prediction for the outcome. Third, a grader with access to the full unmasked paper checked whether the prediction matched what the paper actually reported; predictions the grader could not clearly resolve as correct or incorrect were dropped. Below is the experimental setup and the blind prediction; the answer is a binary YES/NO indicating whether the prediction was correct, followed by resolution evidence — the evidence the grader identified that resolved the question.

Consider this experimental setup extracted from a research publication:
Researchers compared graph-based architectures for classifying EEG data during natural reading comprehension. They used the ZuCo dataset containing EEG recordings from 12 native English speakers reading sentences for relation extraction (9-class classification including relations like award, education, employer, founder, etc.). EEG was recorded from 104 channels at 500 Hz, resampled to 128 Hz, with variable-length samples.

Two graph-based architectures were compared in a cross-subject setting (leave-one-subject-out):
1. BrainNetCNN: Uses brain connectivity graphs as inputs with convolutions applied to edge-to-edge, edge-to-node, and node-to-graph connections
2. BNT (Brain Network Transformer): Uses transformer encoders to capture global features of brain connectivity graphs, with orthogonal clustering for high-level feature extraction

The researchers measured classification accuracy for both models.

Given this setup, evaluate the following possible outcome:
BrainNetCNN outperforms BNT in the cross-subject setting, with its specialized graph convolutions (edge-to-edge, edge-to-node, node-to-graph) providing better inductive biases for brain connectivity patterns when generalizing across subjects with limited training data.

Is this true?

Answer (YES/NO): NO